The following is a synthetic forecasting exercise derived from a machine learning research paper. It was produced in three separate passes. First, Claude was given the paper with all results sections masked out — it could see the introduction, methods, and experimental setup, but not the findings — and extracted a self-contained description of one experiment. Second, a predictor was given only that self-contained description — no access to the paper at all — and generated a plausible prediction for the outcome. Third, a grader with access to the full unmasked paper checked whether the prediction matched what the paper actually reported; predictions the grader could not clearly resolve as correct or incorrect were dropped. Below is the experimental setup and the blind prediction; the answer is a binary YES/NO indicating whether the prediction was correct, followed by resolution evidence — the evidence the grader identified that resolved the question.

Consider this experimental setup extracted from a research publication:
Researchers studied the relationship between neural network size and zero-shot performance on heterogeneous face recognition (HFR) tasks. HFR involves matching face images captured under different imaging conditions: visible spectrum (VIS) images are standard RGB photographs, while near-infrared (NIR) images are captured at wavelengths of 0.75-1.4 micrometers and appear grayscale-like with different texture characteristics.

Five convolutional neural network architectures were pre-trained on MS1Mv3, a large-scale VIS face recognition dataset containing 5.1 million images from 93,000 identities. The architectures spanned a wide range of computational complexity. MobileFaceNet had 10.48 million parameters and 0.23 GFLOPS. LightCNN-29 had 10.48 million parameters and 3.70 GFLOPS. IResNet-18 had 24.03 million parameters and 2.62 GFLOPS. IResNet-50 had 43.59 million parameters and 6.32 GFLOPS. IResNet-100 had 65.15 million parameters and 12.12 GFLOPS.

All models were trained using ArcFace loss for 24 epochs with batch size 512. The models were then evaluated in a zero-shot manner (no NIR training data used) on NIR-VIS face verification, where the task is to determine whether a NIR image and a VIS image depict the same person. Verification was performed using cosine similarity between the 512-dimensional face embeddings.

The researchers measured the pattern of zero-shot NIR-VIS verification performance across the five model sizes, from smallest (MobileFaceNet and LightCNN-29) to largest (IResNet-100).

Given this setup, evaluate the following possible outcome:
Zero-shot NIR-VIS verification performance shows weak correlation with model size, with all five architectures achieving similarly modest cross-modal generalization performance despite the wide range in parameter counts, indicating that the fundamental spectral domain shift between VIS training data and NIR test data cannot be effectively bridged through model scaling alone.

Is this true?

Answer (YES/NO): NO